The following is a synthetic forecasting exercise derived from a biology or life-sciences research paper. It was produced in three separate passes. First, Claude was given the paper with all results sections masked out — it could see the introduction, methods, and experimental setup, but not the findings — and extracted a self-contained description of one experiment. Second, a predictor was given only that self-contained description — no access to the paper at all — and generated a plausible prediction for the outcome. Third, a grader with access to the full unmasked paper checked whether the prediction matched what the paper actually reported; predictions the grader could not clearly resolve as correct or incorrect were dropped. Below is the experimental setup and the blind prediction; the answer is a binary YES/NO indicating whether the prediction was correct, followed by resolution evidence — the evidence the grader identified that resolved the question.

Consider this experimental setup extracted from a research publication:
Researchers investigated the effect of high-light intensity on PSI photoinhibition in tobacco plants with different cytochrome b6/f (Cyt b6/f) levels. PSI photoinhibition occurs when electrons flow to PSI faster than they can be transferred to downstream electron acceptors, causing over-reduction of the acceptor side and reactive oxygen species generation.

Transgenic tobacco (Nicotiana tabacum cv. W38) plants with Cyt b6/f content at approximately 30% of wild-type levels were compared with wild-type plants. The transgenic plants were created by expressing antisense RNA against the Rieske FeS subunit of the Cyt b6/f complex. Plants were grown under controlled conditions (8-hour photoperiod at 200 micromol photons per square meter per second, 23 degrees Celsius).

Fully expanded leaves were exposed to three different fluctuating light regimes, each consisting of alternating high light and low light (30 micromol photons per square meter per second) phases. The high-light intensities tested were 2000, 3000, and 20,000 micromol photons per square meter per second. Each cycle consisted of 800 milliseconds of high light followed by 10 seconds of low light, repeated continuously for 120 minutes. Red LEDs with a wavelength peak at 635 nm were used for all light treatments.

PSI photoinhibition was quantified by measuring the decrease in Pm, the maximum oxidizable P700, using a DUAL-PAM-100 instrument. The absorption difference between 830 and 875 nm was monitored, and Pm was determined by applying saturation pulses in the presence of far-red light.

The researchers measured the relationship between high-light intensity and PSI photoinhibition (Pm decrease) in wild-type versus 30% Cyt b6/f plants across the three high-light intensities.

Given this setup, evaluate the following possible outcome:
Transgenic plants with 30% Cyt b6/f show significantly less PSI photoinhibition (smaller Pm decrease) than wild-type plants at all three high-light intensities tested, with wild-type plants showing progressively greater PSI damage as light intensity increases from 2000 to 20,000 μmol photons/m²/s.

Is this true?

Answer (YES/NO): NO